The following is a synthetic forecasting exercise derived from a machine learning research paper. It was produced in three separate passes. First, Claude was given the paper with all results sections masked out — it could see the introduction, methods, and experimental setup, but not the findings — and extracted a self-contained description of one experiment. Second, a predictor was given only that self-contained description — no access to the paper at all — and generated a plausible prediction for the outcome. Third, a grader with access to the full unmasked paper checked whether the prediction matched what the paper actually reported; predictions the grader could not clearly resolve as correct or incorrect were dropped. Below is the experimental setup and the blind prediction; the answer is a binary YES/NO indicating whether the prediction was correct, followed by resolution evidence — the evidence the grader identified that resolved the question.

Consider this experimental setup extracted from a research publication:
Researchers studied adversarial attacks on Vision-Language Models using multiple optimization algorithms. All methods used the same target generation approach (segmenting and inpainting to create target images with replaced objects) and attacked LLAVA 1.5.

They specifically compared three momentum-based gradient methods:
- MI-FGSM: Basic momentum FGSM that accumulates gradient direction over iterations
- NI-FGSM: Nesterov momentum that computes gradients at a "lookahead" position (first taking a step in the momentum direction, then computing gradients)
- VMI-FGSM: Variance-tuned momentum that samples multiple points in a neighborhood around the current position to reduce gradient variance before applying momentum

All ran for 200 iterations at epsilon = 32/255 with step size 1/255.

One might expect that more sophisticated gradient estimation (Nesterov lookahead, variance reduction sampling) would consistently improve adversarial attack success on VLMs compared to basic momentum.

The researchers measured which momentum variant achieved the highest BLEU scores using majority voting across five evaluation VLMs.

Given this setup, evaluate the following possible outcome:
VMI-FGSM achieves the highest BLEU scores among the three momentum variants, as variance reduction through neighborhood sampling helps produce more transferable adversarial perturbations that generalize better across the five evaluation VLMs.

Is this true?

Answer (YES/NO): YES